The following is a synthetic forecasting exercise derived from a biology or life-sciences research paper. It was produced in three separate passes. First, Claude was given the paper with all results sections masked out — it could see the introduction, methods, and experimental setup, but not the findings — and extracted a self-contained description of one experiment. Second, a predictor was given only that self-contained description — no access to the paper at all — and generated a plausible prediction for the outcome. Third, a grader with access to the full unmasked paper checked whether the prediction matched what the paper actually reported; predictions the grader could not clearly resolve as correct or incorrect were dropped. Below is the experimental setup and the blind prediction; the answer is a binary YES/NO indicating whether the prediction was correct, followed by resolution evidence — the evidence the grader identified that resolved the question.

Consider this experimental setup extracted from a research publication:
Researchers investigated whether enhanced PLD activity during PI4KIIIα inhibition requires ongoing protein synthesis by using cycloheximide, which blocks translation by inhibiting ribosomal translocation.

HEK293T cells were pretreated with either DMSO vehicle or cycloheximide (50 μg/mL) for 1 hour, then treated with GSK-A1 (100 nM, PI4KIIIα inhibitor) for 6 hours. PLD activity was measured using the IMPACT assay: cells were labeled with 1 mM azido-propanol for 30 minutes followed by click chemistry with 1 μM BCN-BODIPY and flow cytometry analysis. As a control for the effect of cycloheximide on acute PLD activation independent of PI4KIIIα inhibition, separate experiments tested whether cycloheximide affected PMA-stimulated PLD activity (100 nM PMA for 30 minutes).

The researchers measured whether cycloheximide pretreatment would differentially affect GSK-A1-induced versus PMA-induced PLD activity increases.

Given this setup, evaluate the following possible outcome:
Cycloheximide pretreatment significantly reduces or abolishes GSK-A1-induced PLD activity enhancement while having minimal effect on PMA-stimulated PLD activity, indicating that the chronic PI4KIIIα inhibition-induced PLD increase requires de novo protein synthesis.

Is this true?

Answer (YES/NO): YES